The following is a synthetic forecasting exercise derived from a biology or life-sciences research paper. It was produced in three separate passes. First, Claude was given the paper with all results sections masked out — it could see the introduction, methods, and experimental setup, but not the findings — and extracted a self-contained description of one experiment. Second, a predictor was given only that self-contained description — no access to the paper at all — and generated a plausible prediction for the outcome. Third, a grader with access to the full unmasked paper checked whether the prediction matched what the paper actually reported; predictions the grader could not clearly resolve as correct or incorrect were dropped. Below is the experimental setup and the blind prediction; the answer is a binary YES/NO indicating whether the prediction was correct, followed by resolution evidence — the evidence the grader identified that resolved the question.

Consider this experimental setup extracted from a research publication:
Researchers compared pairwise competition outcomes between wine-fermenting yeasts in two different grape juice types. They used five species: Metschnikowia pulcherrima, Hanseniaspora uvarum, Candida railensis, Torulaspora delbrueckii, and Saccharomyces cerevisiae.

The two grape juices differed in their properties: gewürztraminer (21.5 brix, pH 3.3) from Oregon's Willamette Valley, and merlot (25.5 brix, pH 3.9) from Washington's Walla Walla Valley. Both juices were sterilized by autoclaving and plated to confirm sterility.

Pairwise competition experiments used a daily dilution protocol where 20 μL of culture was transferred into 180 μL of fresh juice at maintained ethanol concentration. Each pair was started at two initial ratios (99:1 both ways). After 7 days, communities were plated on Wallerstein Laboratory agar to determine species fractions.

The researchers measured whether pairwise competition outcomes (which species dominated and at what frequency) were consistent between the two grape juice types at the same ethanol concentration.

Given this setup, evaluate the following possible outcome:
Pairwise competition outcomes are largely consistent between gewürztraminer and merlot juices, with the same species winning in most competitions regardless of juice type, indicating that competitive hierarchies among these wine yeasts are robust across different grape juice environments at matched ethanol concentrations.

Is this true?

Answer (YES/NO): NO